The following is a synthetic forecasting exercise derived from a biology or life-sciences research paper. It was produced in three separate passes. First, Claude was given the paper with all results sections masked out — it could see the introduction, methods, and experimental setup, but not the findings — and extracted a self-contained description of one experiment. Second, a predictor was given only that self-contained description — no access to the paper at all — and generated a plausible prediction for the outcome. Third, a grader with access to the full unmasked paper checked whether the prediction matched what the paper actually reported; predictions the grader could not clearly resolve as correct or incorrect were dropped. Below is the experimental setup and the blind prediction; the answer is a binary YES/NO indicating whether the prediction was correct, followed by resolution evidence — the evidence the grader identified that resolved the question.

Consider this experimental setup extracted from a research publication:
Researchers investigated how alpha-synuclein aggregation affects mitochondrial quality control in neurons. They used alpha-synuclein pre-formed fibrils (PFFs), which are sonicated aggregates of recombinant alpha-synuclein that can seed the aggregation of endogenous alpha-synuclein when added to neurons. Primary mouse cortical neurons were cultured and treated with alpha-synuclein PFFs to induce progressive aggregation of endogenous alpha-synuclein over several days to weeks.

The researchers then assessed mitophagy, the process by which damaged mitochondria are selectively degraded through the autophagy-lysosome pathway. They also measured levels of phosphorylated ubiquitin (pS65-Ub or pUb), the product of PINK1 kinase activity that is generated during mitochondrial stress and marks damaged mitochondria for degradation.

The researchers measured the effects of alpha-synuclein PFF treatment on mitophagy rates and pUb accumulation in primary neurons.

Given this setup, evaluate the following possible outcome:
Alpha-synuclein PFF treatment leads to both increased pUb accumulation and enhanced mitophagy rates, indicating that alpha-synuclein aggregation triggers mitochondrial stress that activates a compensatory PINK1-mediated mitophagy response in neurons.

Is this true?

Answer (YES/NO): NO